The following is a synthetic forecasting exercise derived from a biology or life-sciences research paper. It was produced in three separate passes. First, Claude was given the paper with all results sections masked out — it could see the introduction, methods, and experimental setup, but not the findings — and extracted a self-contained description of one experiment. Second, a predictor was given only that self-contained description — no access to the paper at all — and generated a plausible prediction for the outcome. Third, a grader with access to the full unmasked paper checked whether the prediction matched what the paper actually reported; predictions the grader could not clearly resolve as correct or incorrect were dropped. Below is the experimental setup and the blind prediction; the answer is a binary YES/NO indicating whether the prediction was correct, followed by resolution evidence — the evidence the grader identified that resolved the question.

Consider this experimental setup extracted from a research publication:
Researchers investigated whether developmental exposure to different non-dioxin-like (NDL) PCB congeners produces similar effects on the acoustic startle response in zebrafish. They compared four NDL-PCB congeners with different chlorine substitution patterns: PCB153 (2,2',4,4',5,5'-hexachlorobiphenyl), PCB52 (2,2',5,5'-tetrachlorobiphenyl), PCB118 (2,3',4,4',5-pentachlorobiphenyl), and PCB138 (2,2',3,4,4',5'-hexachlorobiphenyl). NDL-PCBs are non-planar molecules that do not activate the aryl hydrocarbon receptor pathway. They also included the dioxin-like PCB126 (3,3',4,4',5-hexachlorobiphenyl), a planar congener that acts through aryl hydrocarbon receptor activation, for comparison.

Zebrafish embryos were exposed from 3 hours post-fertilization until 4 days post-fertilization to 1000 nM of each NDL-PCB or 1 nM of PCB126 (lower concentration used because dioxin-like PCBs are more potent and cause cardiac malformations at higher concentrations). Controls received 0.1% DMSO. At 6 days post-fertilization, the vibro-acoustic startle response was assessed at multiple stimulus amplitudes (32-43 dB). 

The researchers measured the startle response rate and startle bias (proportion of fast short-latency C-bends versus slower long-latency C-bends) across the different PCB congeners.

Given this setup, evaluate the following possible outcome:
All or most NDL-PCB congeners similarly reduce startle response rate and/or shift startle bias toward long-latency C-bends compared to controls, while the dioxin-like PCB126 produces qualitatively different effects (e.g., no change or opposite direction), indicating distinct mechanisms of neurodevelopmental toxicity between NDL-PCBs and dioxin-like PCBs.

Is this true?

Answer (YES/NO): YES